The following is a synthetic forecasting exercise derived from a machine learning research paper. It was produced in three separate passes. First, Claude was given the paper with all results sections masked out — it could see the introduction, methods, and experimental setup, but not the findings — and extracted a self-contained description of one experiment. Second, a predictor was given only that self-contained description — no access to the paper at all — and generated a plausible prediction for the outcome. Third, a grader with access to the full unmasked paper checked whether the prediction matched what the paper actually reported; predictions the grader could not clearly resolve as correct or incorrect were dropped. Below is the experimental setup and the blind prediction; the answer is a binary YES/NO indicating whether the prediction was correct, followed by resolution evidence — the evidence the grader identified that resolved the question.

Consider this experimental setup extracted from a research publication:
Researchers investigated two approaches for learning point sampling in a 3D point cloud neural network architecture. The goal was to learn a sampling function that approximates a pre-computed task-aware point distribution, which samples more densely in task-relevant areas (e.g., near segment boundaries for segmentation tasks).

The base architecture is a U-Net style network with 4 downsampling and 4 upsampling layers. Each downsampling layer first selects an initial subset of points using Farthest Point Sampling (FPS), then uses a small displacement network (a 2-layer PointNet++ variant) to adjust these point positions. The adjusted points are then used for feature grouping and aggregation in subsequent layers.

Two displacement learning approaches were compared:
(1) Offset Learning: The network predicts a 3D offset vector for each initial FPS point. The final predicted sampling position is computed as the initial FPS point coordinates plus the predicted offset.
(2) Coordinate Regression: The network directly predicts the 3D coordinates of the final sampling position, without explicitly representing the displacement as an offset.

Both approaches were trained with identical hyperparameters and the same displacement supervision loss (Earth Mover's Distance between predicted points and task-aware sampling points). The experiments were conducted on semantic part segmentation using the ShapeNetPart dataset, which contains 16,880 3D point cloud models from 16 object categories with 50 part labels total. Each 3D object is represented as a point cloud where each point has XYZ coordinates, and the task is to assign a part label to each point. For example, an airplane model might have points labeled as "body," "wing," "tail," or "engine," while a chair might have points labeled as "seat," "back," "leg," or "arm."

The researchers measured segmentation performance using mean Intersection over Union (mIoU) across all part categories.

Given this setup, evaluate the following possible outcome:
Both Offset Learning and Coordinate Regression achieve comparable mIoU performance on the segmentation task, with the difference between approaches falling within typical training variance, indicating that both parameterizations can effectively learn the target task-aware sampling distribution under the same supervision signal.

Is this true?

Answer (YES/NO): NO